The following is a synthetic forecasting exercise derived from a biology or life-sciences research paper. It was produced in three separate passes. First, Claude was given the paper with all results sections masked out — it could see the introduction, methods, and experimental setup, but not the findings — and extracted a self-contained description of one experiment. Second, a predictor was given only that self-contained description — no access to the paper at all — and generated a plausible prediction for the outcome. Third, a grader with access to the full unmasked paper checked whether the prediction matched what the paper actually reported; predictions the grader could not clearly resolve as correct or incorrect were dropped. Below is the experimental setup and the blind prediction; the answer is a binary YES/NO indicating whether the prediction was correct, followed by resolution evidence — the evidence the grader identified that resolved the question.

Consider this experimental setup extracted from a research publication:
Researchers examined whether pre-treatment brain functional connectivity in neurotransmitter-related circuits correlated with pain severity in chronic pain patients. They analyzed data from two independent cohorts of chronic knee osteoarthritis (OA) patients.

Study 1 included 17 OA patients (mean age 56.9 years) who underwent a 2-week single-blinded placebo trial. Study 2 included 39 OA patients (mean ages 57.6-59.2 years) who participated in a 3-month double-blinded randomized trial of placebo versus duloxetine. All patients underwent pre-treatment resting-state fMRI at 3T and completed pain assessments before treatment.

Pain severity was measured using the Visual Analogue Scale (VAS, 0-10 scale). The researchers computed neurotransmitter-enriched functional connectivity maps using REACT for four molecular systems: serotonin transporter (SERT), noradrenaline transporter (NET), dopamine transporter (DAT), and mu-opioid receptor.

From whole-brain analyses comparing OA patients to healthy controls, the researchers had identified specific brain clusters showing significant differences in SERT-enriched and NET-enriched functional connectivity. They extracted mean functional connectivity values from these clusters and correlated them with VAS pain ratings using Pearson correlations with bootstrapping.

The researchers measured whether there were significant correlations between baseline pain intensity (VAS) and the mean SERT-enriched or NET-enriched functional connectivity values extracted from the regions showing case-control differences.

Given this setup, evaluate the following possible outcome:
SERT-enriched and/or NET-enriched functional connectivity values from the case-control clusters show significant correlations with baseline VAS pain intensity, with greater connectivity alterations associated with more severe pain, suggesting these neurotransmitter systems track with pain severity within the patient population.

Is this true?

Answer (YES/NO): NO